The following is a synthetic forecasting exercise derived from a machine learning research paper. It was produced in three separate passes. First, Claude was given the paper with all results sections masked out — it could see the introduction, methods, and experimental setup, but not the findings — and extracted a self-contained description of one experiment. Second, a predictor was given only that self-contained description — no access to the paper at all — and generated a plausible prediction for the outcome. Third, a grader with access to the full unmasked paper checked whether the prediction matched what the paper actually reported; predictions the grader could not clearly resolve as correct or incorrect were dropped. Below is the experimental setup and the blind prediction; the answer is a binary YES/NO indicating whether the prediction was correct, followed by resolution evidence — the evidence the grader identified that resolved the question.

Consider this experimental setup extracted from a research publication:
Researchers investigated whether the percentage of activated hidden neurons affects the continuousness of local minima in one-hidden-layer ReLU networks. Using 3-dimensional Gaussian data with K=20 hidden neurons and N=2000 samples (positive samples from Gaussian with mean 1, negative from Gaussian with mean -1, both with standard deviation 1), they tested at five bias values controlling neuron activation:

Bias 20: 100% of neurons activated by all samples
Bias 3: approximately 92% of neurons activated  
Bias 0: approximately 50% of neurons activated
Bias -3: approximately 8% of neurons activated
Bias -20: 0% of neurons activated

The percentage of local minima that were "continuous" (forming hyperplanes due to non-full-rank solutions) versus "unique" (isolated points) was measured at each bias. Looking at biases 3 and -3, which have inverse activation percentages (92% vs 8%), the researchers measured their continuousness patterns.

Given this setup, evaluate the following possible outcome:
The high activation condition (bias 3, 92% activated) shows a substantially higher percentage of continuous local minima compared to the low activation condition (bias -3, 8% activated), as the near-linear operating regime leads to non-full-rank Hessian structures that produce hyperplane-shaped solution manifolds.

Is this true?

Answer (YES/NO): NO